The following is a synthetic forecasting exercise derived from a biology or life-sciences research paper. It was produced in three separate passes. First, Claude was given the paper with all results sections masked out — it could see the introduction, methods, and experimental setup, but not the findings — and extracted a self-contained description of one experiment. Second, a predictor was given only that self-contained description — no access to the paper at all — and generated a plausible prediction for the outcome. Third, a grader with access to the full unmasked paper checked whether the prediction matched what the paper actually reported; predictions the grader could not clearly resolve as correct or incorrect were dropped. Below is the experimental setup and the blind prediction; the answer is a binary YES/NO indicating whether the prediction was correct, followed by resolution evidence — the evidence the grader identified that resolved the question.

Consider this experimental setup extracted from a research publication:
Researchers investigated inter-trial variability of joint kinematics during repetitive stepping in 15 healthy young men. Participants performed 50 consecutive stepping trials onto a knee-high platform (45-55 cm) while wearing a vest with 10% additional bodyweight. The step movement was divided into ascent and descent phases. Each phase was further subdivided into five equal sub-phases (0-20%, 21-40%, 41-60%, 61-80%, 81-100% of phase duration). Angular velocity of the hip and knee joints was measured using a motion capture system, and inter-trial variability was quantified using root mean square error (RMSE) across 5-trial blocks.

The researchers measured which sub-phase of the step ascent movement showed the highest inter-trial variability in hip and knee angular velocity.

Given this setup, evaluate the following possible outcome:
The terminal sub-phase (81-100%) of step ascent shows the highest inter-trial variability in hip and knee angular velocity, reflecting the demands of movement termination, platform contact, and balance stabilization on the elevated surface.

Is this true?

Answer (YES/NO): NO